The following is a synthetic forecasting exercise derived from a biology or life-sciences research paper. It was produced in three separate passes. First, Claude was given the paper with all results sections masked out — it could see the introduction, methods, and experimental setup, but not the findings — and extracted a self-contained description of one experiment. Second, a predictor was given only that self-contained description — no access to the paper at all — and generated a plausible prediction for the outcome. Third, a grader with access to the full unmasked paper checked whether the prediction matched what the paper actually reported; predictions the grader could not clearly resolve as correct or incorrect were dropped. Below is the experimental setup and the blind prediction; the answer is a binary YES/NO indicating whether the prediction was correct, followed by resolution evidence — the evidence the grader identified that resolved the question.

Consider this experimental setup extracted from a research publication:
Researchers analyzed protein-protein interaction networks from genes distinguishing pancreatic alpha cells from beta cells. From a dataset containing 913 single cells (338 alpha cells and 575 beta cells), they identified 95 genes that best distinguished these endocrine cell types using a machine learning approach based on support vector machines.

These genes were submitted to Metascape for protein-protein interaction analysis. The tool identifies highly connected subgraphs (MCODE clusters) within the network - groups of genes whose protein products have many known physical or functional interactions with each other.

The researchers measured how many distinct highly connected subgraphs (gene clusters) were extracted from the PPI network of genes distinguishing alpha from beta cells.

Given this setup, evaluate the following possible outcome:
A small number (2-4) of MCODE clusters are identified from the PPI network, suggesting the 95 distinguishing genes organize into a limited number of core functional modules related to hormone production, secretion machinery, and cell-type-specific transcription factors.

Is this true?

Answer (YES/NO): YES